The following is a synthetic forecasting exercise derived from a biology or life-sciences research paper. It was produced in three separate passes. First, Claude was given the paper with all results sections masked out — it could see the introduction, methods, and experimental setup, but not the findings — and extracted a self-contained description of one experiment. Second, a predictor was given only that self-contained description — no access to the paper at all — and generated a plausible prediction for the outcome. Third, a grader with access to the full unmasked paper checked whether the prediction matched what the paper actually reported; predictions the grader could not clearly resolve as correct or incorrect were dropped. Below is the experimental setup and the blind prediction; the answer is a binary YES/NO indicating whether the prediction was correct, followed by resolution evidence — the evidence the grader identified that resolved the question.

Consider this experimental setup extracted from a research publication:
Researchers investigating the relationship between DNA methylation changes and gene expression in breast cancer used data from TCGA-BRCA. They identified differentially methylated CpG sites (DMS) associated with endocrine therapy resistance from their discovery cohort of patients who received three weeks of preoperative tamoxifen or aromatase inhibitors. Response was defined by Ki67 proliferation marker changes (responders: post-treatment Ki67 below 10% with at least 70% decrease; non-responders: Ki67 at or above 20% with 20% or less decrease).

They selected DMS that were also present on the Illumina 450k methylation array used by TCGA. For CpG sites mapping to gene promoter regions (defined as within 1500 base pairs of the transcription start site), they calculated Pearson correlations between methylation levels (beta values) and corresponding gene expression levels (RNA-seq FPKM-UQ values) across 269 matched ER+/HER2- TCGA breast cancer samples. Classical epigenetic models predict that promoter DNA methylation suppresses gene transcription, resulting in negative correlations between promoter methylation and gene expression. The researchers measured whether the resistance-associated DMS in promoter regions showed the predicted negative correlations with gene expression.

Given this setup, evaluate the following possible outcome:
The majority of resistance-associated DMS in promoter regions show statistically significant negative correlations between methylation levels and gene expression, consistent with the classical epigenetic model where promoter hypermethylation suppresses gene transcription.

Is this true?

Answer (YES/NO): NO